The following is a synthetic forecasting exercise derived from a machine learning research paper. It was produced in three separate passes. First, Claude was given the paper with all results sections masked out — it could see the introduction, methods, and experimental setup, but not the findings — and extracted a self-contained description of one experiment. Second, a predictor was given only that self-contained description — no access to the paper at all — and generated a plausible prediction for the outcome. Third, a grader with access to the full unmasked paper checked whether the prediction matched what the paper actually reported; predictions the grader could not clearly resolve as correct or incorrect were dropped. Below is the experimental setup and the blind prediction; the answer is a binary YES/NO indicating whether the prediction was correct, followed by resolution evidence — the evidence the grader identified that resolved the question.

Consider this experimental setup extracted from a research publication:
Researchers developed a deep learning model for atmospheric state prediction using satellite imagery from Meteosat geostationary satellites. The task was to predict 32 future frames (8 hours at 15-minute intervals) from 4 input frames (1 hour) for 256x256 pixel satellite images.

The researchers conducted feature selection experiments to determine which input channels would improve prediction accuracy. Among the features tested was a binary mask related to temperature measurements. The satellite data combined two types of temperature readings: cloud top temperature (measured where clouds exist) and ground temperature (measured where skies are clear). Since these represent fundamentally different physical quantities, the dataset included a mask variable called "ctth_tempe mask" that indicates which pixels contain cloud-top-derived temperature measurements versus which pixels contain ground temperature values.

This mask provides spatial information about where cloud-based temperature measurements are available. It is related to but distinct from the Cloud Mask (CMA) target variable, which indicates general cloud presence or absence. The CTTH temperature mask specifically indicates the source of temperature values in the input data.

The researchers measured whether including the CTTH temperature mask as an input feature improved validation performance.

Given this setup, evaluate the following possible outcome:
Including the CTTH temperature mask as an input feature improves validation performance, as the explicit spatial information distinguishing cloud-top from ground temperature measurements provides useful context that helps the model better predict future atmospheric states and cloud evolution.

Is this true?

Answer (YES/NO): YES